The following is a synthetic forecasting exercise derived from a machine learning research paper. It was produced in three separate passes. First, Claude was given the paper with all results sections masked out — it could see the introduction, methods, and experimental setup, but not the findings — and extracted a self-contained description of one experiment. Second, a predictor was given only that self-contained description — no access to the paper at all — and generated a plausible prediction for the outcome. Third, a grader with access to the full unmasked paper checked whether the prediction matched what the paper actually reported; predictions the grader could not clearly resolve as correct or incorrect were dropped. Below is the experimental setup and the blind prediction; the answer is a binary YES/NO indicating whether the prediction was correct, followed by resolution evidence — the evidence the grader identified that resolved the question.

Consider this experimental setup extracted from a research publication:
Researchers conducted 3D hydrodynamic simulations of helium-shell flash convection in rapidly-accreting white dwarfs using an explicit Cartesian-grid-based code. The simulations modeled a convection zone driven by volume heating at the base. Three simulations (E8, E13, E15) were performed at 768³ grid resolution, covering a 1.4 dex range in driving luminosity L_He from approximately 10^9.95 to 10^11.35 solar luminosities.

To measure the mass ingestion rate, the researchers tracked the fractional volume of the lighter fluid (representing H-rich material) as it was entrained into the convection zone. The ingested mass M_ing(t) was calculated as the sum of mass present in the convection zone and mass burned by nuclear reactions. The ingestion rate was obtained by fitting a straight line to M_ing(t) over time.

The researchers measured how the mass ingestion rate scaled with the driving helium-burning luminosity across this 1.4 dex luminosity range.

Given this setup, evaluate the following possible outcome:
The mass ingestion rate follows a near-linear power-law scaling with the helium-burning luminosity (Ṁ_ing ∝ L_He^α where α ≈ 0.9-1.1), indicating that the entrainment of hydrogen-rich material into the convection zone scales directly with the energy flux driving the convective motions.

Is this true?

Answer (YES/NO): YES